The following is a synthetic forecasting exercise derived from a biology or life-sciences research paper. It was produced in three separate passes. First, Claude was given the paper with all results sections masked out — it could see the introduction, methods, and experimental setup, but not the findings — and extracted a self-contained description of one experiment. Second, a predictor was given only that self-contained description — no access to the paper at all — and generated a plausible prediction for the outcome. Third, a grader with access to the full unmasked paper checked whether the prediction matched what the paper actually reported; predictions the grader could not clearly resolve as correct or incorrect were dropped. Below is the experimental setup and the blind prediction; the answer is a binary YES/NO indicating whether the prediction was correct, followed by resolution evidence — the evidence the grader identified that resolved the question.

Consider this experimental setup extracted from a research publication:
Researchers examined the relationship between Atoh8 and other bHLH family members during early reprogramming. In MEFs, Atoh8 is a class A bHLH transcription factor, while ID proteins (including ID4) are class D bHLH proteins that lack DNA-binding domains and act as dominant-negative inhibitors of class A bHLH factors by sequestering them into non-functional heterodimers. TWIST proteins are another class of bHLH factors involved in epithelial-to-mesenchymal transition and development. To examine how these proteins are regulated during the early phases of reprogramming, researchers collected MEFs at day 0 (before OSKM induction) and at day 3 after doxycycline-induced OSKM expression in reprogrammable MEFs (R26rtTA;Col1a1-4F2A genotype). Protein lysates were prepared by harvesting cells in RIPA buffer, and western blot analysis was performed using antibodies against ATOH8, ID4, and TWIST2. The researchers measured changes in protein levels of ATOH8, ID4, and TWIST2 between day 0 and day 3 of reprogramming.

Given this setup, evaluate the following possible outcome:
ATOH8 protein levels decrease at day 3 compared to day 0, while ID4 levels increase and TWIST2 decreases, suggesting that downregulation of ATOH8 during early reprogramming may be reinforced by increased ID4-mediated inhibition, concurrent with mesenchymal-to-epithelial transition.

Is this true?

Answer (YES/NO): NO